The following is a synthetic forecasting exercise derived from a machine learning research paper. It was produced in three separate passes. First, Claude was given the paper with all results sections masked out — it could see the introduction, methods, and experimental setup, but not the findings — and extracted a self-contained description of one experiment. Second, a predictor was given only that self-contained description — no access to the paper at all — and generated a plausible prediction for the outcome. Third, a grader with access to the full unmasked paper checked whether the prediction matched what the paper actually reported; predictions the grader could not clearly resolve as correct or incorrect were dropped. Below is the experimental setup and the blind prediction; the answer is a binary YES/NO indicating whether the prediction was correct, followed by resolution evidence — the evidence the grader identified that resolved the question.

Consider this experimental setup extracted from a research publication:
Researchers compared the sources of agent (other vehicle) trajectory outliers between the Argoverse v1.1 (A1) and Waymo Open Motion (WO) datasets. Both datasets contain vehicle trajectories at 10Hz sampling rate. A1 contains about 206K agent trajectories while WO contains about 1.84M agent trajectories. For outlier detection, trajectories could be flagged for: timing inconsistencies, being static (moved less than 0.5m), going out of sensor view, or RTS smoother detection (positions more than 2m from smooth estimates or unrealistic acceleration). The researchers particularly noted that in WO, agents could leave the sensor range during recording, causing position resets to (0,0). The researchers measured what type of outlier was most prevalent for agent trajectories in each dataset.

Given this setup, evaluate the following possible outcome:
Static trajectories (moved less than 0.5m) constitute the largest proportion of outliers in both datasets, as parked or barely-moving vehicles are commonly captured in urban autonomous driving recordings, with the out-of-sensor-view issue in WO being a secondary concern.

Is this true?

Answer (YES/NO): NO